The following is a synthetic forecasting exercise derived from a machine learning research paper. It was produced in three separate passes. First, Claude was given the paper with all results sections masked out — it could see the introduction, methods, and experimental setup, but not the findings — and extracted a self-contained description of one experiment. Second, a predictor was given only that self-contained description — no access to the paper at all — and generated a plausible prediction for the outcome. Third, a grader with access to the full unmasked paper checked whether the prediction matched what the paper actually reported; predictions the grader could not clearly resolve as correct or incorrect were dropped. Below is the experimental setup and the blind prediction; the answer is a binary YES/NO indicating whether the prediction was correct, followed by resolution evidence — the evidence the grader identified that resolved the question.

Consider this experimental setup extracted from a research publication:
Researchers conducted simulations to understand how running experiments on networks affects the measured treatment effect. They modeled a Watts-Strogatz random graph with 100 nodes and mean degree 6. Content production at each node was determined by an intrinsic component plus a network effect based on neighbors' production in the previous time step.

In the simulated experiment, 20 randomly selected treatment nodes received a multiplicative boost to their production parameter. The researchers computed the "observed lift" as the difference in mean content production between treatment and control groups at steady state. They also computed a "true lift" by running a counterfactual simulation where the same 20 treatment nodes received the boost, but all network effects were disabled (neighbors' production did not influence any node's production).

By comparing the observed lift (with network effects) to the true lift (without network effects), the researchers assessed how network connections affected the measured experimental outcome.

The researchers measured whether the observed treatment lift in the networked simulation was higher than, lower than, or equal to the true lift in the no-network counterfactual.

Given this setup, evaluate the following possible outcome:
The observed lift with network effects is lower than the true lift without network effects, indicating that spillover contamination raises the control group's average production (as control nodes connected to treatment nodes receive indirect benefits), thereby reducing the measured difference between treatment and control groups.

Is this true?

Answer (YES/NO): YES